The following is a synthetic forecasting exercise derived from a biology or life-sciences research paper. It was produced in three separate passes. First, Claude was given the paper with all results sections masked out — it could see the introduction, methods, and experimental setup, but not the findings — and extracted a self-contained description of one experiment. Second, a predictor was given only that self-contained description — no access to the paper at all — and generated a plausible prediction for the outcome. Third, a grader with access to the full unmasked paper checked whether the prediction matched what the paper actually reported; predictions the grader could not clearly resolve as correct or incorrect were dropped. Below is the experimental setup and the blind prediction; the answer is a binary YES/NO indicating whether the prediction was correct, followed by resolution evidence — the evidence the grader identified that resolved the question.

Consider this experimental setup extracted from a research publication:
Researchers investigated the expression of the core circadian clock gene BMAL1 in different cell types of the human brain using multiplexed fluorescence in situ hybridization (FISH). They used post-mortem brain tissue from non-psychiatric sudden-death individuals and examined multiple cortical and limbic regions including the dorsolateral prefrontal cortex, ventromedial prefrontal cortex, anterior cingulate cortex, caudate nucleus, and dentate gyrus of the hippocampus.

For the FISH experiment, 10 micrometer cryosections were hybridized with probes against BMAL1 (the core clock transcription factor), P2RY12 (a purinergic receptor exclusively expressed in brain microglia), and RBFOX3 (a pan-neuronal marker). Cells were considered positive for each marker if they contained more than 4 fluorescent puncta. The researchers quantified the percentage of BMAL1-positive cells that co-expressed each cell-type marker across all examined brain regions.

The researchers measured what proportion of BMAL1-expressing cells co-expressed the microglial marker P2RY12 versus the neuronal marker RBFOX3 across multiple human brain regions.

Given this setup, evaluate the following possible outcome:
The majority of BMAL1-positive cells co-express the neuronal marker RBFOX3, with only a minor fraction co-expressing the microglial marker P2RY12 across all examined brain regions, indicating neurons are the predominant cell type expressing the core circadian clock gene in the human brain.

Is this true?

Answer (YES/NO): YES